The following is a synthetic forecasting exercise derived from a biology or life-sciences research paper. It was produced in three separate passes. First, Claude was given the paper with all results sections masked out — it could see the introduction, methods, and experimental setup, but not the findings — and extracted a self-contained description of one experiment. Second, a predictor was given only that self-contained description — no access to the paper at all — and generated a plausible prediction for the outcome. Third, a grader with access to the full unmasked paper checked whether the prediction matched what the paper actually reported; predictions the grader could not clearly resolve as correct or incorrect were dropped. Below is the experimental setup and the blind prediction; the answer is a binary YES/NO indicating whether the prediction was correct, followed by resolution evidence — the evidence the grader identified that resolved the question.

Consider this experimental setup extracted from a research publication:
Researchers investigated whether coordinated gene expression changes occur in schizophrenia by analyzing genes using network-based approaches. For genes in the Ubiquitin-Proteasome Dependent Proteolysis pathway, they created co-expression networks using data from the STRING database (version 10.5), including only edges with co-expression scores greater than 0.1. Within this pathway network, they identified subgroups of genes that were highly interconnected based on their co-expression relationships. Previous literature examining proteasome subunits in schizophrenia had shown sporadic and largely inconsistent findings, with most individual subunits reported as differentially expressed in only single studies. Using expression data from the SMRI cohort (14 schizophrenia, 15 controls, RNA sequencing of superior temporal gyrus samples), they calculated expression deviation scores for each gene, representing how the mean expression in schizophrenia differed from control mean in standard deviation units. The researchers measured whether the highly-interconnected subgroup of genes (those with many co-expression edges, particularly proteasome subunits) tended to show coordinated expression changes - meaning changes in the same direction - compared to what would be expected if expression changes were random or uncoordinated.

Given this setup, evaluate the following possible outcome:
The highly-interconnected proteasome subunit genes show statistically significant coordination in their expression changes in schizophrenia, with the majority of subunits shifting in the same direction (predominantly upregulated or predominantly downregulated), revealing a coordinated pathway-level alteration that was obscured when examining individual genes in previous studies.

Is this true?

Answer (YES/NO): YES